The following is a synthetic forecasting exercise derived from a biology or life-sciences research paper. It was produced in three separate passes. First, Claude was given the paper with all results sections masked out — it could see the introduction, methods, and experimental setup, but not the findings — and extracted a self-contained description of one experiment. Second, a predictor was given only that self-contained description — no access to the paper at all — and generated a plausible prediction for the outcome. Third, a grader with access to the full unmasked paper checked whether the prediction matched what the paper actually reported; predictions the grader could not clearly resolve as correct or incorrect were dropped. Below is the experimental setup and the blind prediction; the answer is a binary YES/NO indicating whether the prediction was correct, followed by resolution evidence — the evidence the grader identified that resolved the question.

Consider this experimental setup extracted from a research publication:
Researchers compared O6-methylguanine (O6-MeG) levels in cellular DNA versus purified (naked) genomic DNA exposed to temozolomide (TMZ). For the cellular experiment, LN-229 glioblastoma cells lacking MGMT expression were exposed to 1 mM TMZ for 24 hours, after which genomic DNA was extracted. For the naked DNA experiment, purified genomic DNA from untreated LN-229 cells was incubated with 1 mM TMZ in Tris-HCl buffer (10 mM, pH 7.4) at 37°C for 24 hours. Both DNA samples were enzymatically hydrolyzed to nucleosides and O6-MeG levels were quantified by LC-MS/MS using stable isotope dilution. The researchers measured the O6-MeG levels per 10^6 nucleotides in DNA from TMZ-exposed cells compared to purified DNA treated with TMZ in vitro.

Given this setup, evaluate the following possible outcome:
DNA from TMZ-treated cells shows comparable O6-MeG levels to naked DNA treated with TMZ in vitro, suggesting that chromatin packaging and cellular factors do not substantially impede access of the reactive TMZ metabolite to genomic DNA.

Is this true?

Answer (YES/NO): NO